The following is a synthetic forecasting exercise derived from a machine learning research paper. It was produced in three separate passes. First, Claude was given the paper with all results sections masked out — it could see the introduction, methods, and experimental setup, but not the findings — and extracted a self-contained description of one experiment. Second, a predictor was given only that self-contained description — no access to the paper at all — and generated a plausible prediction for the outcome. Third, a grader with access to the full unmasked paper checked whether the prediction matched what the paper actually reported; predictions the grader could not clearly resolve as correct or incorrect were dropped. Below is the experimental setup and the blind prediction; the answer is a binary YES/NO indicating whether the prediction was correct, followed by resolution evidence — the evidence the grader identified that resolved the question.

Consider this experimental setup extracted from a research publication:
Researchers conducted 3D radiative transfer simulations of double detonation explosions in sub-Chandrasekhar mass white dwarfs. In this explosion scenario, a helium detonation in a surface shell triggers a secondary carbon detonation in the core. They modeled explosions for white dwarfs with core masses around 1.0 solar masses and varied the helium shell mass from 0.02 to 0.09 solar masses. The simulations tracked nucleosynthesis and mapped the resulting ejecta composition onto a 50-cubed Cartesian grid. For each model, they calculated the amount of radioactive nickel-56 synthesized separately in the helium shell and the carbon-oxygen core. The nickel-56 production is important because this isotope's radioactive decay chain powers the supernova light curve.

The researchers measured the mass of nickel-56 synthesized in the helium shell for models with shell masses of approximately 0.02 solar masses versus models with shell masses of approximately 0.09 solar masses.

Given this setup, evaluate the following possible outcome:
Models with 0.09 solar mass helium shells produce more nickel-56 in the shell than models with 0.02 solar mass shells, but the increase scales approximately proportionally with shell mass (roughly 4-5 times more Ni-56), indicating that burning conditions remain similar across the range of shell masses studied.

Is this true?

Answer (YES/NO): NO